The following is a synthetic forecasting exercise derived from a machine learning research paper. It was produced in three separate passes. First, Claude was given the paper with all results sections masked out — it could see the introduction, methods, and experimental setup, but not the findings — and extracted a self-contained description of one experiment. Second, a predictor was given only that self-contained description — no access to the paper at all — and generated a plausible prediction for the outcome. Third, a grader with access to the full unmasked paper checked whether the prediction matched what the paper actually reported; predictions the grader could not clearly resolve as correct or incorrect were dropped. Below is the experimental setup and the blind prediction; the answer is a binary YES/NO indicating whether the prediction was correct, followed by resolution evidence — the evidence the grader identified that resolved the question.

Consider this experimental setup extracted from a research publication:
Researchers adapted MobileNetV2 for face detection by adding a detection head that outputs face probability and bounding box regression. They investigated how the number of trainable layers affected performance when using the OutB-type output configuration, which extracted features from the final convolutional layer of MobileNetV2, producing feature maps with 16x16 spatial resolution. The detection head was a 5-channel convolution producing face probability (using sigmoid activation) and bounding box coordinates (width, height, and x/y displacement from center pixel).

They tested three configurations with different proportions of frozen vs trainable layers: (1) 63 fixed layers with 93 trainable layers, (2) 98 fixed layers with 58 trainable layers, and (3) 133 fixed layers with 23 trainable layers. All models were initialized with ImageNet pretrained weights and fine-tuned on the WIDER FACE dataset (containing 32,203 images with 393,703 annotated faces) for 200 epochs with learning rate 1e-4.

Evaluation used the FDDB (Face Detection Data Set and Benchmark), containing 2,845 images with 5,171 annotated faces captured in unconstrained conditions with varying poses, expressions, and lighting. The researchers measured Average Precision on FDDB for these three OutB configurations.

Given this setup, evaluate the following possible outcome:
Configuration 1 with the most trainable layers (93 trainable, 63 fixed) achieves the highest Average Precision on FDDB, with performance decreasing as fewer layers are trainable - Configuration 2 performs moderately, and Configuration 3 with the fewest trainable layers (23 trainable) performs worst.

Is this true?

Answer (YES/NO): NO